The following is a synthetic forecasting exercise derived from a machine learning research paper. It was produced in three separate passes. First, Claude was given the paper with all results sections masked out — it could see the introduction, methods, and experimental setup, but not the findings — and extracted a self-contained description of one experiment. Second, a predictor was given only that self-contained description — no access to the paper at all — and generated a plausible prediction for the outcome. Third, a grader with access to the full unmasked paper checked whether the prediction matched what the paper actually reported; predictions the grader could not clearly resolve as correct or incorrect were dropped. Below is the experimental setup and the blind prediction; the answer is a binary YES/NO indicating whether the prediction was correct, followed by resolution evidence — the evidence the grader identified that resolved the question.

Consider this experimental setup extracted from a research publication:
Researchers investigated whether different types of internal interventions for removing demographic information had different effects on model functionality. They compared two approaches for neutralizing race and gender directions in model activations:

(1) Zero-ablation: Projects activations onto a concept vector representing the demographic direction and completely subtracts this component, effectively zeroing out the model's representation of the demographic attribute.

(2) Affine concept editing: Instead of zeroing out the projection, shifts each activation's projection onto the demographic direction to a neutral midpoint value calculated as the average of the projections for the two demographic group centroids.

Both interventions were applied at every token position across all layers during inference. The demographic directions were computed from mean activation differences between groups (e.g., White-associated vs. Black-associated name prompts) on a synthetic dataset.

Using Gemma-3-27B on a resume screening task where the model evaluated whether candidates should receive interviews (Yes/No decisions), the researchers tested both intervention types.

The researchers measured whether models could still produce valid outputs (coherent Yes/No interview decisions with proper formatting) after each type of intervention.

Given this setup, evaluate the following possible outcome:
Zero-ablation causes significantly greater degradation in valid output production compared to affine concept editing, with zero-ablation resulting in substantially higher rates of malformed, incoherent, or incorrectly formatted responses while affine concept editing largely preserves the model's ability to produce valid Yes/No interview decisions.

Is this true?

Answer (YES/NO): YES